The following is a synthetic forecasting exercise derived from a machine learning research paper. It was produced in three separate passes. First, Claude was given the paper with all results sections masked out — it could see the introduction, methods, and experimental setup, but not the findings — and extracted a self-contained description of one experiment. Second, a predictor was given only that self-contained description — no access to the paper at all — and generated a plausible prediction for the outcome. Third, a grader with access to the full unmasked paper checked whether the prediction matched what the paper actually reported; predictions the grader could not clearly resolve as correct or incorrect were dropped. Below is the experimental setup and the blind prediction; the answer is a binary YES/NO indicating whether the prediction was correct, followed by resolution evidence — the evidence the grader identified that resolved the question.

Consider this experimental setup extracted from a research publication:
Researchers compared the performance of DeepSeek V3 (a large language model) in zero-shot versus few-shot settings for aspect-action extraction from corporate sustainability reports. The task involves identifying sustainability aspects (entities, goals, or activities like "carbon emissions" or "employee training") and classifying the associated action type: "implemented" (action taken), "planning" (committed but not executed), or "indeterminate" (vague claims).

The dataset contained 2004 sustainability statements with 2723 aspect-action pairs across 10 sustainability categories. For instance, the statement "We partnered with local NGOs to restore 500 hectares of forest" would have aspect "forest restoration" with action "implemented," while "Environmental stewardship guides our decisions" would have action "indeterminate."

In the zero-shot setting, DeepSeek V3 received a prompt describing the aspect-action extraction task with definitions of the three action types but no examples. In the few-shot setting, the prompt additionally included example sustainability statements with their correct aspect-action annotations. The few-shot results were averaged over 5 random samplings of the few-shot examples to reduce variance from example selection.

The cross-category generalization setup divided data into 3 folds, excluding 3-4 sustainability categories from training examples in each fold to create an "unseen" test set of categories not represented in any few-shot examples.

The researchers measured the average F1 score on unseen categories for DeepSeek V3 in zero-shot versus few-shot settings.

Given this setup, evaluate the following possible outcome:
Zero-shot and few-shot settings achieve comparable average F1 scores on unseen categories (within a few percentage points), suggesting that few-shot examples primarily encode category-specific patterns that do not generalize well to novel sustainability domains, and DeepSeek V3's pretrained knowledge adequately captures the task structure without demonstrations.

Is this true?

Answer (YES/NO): NO